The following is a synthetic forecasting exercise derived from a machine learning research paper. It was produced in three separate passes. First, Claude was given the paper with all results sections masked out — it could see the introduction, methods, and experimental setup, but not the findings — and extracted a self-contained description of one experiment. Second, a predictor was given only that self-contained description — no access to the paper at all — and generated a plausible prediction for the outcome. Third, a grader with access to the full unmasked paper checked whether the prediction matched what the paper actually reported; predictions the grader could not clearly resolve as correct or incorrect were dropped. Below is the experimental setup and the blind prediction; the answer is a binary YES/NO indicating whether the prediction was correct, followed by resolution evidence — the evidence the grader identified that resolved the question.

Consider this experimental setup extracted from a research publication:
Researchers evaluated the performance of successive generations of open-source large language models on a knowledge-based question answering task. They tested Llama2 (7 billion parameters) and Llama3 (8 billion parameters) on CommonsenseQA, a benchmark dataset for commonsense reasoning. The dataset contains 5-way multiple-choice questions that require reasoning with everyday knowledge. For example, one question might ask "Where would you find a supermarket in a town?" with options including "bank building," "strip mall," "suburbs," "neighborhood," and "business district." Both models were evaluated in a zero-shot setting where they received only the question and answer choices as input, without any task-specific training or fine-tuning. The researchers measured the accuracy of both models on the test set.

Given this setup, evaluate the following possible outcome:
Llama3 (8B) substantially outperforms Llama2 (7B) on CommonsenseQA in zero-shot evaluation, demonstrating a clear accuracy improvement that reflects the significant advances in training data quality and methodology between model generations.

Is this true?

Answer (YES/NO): YES